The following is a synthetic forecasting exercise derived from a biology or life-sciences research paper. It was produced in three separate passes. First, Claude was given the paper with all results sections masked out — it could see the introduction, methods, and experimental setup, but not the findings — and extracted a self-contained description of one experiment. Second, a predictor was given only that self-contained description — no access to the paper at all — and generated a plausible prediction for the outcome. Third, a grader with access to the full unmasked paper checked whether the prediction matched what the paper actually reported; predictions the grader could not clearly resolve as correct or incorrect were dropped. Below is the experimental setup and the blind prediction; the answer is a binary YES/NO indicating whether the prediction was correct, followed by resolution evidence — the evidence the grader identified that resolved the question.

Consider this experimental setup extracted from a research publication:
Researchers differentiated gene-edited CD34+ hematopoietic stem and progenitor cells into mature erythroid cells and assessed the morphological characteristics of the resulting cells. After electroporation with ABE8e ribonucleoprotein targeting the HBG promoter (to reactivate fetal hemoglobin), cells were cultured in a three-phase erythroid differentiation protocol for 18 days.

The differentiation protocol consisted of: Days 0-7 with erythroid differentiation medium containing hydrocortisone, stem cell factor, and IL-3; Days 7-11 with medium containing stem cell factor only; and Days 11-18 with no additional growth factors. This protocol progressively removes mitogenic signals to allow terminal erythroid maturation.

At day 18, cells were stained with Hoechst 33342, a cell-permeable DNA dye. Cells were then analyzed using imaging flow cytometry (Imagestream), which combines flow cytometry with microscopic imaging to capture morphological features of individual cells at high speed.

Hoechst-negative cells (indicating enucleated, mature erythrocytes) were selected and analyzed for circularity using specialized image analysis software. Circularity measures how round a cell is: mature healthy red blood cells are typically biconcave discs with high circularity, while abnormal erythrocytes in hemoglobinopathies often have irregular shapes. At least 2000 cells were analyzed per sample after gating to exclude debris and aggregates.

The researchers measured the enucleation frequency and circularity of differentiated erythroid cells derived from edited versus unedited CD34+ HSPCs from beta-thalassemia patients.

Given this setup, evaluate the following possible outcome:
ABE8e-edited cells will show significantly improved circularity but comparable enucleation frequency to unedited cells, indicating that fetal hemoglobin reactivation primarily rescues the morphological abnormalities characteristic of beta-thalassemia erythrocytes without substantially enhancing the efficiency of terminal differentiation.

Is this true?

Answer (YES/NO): NO